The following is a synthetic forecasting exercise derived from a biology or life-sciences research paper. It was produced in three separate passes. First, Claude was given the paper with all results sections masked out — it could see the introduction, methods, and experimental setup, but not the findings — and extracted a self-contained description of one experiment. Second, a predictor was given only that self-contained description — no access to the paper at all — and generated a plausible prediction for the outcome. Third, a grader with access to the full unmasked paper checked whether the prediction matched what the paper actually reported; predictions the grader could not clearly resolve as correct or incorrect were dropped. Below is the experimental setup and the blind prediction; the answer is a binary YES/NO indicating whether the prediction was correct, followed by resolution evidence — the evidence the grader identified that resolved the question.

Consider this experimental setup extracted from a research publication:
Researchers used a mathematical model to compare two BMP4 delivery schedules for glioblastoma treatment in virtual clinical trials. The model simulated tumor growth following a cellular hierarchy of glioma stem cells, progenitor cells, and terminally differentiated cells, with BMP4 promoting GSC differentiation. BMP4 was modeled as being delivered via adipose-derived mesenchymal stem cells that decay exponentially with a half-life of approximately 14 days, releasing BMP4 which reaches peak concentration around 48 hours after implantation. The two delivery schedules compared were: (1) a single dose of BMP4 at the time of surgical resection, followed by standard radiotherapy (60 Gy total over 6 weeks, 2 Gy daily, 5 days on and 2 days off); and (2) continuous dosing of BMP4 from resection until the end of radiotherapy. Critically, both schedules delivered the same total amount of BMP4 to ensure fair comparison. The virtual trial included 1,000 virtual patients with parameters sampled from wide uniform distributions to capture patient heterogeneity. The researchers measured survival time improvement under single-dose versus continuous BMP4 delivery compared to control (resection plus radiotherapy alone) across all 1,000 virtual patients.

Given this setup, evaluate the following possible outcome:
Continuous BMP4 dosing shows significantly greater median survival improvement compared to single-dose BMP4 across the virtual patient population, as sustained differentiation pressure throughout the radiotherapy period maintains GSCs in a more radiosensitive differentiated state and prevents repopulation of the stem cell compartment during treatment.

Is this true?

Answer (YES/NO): YES